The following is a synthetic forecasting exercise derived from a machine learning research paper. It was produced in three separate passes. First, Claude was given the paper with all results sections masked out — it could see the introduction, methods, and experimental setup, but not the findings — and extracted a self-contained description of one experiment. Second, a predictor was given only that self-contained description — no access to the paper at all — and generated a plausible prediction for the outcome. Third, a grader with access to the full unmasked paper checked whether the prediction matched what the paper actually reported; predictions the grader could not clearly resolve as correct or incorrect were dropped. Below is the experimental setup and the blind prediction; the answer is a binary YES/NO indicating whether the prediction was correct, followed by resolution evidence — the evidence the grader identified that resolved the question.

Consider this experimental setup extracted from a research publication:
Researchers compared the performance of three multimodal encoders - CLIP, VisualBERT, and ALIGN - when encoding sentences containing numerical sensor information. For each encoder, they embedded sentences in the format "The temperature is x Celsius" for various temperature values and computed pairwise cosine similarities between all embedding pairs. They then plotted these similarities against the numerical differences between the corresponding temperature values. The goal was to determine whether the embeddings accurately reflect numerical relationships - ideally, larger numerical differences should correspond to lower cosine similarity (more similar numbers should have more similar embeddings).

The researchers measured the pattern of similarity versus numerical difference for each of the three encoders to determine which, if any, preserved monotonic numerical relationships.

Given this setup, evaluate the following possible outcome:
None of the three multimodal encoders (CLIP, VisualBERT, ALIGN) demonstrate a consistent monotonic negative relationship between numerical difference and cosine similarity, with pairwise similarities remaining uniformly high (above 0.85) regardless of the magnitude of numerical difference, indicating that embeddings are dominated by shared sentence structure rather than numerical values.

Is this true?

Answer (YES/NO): NO